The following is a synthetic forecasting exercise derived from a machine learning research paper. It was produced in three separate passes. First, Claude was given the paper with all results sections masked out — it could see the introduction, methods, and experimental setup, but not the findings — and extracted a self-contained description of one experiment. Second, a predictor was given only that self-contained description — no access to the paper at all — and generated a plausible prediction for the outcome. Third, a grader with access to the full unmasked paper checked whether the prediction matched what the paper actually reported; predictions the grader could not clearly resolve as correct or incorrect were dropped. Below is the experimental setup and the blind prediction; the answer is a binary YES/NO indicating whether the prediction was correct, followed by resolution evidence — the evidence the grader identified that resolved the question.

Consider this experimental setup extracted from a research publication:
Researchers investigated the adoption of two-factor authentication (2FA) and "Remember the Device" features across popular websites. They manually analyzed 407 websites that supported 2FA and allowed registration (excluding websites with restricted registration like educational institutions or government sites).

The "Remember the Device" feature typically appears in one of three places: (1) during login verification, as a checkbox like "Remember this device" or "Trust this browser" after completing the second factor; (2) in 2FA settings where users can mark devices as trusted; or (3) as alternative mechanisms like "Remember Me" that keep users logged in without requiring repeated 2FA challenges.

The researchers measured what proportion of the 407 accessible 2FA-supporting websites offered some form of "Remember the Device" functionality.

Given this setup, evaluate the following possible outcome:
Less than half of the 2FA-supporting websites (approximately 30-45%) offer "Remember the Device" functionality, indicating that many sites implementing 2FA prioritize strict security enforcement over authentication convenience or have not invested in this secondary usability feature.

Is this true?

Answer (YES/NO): YES